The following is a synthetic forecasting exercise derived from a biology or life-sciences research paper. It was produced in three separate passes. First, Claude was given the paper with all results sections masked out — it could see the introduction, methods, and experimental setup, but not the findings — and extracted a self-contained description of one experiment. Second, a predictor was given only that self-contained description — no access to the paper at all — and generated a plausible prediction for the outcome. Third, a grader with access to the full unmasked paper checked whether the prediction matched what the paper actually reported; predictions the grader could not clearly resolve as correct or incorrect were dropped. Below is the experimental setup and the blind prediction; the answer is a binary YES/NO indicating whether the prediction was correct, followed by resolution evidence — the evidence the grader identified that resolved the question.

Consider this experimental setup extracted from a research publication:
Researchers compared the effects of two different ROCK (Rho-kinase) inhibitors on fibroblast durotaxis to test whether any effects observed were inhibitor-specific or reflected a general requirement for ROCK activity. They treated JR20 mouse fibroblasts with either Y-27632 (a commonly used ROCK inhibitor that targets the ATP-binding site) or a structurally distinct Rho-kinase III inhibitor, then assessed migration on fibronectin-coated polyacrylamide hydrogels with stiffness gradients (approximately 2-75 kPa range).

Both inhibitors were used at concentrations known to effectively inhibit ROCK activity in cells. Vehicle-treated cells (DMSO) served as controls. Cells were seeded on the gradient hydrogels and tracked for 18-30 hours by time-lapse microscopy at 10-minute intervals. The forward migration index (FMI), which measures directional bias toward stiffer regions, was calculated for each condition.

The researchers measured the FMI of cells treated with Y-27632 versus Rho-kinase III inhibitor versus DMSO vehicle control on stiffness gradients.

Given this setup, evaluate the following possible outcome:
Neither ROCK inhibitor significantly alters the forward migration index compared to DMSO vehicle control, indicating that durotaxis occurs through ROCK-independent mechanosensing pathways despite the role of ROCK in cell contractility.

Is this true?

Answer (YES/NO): YES